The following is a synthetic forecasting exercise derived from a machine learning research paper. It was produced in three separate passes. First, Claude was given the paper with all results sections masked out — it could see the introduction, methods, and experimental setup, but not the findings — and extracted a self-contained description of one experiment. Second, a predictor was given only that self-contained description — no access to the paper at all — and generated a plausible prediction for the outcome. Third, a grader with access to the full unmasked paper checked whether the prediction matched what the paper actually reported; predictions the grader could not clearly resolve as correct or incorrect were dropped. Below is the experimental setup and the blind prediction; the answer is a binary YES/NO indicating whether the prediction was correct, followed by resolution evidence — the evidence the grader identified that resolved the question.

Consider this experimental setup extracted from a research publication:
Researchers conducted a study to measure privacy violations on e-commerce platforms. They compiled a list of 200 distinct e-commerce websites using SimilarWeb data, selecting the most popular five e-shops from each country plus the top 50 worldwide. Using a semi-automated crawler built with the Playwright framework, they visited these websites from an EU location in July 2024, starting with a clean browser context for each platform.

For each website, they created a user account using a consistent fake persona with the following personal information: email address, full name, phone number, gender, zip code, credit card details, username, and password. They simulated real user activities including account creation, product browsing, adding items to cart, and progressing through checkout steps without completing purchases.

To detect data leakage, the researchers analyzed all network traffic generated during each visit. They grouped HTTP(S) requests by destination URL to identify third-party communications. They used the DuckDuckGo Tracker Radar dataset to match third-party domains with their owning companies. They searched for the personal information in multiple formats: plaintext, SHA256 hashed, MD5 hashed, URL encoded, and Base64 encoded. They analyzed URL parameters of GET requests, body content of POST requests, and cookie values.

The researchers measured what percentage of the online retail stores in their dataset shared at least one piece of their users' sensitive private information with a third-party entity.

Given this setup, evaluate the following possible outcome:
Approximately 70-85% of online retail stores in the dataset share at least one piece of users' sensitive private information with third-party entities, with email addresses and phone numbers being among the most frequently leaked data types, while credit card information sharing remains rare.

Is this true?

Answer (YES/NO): NO